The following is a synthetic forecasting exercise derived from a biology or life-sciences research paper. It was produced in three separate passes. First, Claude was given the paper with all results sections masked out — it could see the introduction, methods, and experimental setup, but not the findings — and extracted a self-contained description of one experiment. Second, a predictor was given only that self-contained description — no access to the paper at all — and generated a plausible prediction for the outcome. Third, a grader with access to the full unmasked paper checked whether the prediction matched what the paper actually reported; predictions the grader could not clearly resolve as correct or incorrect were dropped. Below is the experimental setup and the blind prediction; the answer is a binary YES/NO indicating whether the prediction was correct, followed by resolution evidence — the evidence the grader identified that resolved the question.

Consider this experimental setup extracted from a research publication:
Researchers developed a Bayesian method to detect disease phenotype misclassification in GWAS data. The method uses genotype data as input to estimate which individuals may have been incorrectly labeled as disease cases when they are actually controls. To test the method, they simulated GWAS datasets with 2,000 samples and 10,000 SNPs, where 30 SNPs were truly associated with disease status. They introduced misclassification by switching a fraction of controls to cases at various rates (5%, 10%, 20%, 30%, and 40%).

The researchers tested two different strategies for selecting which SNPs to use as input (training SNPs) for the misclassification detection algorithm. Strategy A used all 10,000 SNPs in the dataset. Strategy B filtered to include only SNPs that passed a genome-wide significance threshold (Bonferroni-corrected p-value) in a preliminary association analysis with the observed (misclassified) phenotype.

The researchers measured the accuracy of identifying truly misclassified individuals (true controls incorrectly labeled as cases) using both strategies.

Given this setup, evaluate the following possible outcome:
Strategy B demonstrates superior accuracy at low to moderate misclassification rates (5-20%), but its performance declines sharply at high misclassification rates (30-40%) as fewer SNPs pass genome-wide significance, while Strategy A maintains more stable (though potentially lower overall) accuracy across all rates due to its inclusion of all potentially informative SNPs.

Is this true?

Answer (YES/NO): NO